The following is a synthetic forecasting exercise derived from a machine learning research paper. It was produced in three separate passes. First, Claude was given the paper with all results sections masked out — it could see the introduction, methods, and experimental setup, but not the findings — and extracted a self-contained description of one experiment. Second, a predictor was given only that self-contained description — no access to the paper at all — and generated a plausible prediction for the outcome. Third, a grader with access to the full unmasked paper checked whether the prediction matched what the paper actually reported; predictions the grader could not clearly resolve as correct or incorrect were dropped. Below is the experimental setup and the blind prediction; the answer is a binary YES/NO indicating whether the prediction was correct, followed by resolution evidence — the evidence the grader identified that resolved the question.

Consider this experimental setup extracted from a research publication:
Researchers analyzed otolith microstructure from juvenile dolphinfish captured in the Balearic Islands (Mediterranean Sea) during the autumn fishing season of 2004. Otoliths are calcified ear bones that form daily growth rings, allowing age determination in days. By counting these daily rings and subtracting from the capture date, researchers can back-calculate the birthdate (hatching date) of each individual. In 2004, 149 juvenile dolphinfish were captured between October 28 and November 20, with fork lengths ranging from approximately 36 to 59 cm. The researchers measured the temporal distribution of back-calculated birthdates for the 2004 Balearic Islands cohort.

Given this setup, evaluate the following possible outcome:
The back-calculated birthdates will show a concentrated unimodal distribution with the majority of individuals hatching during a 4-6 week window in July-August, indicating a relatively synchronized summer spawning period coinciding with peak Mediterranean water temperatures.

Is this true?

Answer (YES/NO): NO